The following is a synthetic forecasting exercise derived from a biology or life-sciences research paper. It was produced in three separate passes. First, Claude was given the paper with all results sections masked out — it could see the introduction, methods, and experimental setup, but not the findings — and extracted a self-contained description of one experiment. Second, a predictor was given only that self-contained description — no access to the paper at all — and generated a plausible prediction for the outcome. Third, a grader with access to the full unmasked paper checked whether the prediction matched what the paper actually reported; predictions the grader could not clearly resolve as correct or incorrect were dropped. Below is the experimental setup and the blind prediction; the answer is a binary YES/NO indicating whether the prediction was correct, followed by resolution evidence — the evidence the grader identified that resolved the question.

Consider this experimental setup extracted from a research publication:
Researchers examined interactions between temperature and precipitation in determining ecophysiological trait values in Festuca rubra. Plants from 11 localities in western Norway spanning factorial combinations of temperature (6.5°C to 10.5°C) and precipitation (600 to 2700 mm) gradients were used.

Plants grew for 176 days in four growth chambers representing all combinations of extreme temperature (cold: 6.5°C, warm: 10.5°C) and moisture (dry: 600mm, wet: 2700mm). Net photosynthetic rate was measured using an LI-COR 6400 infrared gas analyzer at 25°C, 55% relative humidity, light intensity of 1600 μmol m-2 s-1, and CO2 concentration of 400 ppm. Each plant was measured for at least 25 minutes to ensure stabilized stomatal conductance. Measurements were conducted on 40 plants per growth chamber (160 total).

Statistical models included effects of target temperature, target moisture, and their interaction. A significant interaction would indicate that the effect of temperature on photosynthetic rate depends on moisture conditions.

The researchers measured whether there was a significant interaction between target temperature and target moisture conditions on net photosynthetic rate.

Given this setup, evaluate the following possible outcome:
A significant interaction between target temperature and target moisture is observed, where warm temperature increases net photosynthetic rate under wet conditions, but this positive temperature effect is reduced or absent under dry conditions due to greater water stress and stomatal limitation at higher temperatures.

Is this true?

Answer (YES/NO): NO